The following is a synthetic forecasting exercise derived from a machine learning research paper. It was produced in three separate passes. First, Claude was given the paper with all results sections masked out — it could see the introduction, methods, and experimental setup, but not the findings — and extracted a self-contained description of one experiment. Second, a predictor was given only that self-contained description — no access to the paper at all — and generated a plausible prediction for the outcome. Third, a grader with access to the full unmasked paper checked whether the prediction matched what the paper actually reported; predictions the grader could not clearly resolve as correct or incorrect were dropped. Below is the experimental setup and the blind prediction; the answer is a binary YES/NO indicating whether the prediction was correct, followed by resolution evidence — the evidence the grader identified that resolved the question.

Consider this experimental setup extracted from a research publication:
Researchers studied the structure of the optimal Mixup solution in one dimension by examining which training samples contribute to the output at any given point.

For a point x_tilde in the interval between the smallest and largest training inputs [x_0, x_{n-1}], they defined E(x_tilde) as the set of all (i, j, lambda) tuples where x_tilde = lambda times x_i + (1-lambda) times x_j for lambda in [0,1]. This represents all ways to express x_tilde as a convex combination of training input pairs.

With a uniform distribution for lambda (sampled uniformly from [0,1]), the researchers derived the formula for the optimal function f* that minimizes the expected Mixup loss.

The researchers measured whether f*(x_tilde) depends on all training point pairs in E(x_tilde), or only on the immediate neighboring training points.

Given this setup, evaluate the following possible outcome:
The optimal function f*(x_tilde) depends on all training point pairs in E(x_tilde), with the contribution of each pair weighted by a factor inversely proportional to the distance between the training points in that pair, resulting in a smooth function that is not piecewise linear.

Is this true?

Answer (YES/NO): NO